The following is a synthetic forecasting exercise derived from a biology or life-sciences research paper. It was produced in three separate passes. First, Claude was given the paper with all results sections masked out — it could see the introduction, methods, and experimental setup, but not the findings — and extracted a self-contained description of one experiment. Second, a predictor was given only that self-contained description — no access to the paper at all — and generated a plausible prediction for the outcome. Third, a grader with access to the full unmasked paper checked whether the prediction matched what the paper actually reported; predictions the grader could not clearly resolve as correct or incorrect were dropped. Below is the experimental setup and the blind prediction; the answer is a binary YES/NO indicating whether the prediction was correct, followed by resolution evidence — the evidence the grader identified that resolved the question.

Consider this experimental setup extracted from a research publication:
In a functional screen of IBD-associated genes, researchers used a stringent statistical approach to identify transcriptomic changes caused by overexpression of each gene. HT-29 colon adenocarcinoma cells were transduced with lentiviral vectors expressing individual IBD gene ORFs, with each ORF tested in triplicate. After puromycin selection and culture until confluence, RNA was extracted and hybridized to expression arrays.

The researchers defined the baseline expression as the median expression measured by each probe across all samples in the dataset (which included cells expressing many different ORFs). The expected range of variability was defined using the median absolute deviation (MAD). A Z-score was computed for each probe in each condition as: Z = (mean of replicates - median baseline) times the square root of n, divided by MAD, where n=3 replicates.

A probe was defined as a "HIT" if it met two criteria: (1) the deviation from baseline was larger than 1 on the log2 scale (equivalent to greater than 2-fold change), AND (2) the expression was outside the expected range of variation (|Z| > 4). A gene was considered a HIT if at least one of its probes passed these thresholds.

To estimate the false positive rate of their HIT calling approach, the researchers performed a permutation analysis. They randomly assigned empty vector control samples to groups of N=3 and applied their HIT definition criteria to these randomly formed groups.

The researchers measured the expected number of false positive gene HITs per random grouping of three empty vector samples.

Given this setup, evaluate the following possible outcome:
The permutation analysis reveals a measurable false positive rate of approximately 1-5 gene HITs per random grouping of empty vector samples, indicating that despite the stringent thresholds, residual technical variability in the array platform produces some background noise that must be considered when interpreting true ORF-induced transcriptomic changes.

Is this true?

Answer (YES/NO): NO